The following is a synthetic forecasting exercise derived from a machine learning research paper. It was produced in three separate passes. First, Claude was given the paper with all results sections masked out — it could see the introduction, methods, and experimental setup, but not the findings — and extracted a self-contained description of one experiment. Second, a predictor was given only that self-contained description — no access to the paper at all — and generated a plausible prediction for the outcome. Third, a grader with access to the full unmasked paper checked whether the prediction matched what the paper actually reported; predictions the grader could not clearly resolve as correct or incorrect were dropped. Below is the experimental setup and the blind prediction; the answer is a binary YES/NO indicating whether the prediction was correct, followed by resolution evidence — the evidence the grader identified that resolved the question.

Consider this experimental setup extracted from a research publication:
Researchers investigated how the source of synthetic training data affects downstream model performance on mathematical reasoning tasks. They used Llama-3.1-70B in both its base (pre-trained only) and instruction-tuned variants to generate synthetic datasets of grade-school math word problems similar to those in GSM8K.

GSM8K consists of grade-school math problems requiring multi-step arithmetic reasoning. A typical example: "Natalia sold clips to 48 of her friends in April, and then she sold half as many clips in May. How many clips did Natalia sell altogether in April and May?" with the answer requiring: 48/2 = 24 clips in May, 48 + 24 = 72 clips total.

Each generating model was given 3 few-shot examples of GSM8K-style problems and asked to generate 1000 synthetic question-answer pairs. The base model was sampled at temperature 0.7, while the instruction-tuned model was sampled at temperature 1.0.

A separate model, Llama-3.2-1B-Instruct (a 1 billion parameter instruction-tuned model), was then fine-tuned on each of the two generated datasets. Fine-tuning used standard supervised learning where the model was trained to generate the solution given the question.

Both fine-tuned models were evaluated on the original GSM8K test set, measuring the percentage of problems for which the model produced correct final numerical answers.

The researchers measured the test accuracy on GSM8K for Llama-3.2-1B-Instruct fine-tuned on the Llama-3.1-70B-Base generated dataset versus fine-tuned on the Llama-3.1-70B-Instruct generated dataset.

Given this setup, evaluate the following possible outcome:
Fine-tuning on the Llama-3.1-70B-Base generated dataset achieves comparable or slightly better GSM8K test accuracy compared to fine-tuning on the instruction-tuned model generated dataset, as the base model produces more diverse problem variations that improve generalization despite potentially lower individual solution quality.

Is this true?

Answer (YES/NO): NO